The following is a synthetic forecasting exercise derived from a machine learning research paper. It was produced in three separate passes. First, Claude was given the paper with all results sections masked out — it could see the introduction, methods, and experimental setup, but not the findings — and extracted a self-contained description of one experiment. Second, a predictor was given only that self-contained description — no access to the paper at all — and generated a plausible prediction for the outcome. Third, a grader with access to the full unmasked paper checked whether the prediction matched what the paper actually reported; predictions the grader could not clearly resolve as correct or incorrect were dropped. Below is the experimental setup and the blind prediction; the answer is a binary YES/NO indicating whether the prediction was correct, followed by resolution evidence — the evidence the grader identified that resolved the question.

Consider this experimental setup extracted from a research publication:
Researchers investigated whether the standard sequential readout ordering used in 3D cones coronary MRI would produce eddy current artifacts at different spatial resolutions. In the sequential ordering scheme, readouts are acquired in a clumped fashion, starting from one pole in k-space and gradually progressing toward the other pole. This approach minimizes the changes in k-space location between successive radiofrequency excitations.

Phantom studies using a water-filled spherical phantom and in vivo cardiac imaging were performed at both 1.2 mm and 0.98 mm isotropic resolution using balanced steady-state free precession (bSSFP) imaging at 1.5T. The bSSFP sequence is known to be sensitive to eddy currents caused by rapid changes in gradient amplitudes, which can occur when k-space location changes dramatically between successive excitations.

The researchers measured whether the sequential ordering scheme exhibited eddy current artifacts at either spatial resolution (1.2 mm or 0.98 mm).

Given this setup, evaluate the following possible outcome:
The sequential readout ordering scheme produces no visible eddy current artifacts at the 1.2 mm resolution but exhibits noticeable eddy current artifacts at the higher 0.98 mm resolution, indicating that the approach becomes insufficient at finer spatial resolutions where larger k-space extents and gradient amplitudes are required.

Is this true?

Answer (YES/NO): NO